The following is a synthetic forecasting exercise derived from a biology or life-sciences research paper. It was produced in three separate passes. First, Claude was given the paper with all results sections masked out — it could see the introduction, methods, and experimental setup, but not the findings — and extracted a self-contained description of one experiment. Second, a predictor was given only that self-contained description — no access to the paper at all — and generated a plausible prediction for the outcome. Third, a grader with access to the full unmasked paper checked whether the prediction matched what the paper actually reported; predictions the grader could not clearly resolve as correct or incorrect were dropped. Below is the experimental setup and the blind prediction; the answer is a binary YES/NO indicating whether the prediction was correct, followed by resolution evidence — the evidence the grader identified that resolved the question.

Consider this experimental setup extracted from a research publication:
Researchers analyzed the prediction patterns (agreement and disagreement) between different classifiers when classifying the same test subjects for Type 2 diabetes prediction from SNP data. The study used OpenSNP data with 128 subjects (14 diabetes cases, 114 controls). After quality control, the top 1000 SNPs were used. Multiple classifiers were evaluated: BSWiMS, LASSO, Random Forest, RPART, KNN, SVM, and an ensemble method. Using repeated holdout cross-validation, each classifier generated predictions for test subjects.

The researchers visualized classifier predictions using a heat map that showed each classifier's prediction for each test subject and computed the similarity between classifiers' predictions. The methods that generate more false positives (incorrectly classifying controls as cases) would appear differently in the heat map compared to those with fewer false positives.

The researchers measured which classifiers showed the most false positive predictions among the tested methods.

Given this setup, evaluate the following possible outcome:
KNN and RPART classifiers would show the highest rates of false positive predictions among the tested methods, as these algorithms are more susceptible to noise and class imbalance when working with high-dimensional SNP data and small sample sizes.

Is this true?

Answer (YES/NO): NO